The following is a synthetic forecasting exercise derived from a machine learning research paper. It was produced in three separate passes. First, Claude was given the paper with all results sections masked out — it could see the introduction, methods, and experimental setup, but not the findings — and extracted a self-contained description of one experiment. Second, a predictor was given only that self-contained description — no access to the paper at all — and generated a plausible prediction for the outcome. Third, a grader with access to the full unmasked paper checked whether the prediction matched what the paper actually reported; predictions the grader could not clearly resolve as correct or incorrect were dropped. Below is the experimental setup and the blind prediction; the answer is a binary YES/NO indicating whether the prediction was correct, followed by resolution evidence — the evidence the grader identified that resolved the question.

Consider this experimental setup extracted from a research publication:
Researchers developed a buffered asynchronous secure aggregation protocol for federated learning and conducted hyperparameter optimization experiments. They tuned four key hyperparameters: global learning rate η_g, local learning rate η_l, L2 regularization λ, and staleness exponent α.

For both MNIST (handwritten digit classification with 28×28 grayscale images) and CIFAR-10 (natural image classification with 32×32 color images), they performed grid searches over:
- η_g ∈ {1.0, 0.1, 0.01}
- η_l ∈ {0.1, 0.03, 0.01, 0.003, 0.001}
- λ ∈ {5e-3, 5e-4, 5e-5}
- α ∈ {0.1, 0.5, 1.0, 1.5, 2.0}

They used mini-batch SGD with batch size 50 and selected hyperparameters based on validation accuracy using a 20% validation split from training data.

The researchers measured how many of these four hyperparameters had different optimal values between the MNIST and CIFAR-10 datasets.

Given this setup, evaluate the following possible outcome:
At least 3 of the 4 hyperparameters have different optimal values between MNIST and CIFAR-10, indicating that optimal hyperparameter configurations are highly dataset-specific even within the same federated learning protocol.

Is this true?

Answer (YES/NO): NO